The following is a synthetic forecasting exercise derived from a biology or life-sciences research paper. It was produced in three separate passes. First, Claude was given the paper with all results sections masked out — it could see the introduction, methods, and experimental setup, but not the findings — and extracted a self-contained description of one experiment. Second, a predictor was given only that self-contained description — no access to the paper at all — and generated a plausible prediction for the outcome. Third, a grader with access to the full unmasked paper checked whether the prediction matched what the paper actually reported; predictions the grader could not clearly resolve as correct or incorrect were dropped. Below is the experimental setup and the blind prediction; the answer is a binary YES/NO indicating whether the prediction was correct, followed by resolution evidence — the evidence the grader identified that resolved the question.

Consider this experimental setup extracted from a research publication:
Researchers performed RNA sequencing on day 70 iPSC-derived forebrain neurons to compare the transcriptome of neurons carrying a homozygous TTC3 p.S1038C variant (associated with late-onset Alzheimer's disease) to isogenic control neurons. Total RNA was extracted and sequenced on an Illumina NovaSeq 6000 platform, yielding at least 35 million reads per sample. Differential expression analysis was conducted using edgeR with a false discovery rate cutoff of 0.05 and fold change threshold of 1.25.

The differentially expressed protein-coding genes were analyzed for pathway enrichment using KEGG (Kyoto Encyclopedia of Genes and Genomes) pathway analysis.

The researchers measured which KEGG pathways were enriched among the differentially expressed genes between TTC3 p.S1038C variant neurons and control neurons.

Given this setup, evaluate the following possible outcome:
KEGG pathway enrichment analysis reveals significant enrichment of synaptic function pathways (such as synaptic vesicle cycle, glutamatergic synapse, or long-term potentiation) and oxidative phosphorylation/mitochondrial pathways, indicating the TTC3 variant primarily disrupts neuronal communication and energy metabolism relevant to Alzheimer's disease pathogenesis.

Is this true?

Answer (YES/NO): NO